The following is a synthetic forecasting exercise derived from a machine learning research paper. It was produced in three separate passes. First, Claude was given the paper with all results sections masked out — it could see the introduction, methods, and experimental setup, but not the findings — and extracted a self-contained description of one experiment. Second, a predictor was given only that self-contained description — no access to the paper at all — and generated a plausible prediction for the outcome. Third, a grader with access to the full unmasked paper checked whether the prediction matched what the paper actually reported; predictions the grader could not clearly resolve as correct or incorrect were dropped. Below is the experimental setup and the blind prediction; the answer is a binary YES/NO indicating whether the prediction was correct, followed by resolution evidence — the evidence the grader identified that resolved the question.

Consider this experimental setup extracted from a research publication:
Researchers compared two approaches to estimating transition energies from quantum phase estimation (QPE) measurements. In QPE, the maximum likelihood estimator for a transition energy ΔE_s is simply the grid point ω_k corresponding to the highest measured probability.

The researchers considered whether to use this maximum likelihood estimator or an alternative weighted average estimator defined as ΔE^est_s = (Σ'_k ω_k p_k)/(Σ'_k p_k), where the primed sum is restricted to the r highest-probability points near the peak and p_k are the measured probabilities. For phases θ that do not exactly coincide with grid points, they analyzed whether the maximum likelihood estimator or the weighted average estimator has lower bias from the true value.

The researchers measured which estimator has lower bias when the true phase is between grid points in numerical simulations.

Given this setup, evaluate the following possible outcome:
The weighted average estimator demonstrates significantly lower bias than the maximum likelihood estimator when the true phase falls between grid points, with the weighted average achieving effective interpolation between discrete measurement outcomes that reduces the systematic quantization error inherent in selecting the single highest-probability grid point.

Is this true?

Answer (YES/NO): YES